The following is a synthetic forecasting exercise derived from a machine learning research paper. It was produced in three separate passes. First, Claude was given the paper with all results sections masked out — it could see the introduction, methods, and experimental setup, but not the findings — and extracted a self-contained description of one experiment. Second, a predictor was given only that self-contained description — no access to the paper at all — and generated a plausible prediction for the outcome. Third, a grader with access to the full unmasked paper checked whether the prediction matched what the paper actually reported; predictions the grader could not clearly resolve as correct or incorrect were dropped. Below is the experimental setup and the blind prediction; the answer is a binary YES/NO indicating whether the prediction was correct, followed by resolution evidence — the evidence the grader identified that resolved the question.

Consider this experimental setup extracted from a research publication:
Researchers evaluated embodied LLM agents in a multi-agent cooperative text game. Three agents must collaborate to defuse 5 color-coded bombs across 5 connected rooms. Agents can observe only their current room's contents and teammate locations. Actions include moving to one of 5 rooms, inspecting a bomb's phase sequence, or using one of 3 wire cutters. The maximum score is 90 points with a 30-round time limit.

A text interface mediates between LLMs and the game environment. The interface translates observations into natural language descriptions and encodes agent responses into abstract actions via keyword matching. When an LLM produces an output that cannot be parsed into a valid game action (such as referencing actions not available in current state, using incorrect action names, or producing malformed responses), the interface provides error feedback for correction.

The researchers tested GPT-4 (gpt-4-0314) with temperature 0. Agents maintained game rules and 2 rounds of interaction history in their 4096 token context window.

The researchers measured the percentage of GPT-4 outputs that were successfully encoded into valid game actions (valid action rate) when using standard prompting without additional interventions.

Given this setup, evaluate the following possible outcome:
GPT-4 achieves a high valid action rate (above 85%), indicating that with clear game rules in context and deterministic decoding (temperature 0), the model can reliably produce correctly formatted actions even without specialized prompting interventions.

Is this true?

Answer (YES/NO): NO